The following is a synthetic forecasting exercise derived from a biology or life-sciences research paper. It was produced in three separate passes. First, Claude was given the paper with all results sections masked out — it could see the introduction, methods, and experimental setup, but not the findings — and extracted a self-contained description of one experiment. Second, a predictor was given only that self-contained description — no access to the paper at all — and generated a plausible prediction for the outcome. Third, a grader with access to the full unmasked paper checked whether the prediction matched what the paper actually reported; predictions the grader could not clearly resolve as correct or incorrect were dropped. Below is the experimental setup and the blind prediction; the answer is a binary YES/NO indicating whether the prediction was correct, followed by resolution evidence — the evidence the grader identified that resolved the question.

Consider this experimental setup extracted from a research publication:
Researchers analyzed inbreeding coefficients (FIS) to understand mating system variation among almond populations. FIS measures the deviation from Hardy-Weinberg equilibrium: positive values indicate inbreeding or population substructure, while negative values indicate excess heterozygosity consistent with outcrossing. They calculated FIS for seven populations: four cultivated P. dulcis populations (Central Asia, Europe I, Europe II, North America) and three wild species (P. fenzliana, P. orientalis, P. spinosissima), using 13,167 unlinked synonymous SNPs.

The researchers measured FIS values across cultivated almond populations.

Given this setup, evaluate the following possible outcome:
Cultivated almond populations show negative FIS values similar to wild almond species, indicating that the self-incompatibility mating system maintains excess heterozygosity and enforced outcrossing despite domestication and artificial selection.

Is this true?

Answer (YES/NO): NO